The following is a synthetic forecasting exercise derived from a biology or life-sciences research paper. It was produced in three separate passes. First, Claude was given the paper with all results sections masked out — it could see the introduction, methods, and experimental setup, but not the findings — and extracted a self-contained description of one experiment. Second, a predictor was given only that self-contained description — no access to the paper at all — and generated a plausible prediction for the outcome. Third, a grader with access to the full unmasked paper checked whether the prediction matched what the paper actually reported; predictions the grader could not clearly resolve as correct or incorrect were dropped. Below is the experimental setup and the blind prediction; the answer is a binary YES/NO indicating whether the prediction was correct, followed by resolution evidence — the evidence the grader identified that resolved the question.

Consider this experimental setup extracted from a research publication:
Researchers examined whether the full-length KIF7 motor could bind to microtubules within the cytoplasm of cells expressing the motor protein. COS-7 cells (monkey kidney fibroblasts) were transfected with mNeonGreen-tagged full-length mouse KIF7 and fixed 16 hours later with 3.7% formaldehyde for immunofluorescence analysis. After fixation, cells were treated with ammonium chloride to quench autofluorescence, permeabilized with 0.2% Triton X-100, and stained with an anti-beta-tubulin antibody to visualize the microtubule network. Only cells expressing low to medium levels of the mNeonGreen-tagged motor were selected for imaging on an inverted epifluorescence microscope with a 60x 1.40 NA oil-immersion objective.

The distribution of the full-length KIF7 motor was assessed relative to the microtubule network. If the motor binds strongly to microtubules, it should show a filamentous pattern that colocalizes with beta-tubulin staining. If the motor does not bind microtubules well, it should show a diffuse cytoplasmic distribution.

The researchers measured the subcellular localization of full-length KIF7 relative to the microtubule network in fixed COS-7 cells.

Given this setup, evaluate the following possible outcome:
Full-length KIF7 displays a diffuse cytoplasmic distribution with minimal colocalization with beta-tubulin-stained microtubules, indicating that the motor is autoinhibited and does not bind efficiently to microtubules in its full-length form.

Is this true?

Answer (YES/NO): NO